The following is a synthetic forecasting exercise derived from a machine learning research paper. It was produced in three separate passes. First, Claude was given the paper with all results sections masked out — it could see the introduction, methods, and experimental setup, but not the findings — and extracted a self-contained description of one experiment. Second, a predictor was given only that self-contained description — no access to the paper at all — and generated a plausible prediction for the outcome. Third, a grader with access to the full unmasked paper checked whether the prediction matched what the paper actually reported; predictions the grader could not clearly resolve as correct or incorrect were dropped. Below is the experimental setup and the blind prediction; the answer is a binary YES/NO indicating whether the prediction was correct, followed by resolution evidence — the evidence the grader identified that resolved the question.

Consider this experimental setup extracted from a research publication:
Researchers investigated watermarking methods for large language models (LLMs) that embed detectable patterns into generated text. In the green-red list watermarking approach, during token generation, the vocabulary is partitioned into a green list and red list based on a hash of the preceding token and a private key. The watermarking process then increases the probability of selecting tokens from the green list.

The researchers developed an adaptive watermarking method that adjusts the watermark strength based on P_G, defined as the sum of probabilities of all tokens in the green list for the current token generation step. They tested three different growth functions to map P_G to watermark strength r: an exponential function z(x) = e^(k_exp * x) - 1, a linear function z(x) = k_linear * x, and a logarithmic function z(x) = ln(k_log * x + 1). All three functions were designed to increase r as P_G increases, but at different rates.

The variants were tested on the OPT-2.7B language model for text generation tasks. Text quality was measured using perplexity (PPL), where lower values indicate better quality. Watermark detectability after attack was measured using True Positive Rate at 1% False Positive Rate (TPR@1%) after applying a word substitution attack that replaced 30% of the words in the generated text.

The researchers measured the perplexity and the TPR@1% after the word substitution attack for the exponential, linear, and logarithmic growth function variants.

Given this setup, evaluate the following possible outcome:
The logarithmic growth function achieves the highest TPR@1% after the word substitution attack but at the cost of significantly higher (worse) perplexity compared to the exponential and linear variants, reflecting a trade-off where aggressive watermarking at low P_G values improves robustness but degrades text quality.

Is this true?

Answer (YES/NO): NO